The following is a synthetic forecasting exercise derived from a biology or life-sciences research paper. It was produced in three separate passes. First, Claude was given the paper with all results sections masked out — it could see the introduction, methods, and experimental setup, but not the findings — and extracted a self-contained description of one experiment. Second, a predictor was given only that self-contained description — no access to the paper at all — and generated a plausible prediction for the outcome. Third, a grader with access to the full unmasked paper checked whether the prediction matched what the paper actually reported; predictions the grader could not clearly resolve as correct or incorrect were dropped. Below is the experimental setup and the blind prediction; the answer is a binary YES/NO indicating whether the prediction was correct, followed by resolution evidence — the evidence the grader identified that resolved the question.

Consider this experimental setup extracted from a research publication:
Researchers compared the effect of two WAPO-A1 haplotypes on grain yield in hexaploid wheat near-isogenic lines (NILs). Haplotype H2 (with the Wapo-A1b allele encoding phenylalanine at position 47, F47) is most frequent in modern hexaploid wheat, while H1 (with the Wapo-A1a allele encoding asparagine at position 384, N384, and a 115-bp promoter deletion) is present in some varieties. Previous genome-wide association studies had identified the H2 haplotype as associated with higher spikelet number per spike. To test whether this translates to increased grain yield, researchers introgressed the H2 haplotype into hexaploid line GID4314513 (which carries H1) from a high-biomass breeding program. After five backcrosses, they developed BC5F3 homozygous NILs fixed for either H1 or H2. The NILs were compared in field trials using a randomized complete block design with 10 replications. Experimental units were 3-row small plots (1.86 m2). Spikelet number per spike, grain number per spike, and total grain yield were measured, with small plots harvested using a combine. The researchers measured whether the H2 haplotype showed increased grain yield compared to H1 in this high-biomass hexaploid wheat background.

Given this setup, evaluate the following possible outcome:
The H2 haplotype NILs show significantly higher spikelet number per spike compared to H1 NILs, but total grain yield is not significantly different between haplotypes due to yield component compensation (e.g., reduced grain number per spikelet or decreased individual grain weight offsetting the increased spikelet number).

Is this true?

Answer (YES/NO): NO